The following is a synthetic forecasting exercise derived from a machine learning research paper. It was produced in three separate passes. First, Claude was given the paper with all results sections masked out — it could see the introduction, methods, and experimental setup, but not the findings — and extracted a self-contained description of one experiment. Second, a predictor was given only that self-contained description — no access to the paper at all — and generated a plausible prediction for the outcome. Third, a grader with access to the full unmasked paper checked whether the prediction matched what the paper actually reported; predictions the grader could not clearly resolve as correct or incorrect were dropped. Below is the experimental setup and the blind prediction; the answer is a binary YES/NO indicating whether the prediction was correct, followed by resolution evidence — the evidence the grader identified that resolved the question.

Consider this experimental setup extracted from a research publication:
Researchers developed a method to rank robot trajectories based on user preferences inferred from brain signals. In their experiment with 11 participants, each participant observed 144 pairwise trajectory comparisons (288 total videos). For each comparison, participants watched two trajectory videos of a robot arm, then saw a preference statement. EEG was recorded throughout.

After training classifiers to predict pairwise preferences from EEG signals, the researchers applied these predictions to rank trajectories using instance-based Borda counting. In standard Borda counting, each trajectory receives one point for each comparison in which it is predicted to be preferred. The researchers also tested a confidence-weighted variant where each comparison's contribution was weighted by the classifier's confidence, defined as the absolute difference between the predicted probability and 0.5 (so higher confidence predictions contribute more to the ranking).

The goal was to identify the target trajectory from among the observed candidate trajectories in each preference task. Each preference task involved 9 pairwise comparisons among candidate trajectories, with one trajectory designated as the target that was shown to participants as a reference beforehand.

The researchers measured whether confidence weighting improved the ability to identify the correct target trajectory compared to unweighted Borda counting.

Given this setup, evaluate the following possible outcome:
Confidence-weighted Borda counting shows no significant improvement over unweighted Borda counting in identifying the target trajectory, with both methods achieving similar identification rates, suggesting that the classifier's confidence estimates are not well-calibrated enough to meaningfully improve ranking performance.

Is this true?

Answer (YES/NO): NO